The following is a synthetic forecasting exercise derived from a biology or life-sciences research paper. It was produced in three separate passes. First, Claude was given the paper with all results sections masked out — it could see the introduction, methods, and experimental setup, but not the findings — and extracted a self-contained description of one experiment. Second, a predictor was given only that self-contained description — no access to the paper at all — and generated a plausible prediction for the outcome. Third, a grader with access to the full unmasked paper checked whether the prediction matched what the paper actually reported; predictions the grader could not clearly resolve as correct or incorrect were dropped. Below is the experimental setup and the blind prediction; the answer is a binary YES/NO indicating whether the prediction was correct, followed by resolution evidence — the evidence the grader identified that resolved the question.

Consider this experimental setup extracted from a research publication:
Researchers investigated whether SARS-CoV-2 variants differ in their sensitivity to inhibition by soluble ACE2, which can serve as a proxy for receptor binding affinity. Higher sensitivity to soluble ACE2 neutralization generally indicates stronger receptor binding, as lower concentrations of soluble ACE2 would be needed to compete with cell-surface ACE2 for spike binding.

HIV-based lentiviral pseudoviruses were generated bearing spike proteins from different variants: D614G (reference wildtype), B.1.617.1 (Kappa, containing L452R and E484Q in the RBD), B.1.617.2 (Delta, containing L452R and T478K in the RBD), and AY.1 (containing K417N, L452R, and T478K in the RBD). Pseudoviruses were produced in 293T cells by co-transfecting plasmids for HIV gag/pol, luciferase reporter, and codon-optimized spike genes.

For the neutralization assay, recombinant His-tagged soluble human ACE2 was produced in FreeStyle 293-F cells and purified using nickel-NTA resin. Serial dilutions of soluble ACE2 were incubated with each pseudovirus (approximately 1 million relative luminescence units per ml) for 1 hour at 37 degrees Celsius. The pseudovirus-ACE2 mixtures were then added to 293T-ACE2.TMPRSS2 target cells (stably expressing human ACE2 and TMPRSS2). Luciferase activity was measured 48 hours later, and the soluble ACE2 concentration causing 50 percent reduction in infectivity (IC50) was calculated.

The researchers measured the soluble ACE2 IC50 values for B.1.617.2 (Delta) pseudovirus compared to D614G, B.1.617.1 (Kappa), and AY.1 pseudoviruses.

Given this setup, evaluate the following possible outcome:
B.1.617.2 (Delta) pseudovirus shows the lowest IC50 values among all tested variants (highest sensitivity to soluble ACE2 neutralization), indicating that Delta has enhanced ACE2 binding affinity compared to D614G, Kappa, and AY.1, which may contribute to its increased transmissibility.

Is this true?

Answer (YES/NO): YES